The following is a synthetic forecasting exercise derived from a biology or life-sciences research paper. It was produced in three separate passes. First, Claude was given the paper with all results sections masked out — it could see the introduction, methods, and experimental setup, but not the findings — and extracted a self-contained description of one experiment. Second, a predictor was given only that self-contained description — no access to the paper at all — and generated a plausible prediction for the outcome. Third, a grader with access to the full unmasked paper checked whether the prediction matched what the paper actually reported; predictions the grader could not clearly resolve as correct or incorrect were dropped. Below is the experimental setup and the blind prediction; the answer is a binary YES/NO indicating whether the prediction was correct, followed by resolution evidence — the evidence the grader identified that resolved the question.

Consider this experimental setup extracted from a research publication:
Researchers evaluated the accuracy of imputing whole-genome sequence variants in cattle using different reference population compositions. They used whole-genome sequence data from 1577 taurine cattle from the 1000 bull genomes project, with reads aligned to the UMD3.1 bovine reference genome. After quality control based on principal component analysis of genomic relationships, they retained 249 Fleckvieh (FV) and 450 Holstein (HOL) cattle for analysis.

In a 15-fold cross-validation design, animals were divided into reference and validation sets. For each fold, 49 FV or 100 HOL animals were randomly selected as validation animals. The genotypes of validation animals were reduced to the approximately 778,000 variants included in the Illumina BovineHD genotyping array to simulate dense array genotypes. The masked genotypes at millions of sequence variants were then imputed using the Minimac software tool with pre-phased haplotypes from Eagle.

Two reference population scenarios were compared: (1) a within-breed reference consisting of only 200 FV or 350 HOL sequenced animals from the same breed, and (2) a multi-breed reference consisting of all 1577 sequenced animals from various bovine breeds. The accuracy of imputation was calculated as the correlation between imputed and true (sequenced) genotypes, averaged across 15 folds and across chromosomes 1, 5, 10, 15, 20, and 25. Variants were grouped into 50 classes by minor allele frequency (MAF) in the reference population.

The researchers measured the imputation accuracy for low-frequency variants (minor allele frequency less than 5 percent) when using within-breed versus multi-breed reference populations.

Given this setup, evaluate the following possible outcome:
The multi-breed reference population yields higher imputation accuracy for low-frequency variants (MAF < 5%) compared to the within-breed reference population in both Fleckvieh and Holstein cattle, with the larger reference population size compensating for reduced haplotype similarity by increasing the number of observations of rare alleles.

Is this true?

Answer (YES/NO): NO